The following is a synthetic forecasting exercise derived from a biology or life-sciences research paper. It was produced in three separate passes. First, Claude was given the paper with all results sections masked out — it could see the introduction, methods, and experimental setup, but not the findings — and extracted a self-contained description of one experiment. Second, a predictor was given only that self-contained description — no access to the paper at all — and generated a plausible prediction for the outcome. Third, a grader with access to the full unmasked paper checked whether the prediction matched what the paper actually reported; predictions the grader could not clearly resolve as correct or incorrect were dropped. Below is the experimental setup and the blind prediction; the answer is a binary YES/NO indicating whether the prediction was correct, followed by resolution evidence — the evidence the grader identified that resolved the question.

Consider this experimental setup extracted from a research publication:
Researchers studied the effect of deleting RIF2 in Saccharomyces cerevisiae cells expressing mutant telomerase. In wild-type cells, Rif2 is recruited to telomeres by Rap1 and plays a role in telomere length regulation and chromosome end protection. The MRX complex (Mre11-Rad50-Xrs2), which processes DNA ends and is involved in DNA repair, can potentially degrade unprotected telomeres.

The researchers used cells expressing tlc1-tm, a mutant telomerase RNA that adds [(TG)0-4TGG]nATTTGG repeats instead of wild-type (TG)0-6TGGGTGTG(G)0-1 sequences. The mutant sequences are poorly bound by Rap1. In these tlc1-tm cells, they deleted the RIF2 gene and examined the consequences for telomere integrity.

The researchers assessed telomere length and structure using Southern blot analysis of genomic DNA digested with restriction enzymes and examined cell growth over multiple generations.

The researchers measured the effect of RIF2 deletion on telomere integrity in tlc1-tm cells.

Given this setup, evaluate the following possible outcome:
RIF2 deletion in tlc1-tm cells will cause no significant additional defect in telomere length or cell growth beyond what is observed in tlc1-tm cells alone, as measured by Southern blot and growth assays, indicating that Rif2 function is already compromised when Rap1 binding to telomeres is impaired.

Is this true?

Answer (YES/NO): NO